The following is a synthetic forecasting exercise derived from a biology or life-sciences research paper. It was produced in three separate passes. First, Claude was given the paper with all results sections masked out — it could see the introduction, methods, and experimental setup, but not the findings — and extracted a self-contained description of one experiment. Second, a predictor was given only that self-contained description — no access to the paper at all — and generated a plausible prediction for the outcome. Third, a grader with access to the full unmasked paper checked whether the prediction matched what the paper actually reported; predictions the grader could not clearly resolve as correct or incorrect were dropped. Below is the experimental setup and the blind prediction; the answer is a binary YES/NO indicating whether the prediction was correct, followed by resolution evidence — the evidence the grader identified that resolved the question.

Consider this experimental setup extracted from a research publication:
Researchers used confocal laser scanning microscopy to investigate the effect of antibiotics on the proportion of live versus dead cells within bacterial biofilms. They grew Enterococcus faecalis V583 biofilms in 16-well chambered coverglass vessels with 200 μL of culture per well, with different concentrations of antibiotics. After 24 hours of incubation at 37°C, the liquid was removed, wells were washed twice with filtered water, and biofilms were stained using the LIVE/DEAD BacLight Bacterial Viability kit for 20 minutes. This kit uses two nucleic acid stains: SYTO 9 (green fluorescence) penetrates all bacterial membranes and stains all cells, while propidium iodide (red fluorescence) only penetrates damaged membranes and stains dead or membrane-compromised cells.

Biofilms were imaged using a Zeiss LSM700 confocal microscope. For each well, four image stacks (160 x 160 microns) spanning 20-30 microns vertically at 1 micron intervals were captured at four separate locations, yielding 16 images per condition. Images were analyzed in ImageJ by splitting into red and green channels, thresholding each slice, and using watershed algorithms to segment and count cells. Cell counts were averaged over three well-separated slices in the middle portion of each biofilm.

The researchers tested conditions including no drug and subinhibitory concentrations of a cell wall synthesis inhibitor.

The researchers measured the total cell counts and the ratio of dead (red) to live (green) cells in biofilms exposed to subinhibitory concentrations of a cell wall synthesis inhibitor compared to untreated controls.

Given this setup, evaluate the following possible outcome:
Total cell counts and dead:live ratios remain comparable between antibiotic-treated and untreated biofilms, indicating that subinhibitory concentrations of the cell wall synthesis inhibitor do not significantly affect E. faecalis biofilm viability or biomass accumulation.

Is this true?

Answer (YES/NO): NO